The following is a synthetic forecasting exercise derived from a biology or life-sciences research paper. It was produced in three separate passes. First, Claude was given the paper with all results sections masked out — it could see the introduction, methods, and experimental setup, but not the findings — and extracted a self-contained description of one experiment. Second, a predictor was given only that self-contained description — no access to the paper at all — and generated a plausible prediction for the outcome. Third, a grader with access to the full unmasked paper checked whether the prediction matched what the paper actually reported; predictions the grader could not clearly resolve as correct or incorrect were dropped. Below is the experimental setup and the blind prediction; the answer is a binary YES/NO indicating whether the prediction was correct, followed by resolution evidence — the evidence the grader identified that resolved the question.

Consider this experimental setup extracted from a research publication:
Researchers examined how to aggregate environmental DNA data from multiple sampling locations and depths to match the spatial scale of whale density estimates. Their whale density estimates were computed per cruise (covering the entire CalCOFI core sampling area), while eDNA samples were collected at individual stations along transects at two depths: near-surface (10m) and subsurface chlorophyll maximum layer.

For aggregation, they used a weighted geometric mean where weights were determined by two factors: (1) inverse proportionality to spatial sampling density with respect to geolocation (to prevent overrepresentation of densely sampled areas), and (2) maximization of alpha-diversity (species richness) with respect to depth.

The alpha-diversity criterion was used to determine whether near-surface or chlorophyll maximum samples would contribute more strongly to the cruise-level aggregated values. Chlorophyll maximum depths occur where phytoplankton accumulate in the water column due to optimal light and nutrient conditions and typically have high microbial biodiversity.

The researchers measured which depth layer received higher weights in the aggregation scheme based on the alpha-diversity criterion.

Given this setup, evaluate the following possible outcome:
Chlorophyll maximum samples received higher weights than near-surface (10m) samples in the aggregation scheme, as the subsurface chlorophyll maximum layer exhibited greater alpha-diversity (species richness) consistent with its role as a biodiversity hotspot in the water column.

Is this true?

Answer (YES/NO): YES